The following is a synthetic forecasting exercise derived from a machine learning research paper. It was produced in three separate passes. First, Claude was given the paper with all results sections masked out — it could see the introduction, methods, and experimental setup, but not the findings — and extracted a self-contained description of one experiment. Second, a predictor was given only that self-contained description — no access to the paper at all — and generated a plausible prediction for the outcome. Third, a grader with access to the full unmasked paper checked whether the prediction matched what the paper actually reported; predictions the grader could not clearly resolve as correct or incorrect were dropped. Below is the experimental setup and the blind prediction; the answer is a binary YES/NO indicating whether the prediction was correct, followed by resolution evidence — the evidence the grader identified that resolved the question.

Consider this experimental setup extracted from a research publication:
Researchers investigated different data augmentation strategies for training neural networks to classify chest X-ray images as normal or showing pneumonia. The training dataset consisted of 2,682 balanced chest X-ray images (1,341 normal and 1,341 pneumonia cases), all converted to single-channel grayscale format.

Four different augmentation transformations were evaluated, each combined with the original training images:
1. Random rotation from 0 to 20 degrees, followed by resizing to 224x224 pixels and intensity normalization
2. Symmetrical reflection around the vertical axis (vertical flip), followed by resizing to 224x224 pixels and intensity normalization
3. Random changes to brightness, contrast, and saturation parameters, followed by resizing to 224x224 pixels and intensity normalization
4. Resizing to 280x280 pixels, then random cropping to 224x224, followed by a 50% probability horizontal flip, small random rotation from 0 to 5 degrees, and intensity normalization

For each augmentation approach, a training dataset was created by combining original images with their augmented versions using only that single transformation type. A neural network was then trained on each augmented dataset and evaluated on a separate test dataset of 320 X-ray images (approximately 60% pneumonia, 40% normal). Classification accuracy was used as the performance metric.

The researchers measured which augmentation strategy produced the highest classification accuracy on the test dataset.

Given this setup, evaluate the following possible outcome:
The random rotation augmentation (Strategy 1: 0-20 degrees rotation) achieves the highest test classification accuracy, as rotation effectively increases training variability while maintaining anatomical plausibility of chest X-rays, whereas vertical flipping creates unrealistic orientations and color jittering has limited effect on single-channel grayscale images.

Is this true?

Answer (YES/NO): NO